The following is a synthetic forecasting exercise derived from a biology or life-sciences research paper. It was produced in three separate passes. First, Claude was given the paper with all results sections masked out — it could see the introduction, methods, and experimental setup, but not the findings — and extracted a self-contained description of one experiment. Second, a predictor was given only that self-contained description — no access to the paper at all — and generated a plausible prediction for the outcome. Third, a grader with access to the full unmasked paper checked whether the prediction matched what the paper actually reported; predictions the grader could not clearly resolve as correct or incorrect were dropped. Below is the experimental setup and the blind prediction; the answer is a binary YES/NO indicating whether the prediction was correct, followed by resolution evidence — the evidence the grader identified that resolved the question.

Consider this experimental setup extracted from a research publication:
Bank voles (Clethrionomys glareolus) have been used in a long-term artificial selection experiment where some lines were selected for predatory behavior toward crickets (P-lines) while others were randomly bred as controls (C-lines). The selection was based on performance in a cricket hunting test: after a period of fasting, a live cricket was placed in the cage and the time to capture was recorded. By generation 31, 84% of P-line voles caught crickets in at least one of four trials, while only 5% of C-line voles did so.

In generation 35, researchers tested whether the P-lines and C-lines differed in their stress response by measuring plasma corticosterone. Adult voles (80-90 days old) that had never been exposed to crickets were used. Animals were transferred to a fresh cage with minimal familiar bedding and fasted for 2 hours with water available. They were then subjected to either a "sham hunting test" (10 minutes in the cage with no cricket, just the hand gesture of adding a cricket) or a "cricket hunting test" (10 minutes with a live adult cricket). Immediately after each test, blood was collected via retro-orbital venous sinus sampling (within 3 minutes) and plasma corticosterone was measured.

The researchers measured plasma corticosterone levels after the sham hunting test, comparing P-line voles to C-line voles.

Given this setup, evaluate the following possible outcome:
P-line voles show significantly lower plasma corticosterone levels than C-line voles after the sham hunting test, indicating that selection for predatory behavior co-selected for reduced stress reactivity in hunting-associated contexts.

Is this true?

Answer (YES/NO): NO